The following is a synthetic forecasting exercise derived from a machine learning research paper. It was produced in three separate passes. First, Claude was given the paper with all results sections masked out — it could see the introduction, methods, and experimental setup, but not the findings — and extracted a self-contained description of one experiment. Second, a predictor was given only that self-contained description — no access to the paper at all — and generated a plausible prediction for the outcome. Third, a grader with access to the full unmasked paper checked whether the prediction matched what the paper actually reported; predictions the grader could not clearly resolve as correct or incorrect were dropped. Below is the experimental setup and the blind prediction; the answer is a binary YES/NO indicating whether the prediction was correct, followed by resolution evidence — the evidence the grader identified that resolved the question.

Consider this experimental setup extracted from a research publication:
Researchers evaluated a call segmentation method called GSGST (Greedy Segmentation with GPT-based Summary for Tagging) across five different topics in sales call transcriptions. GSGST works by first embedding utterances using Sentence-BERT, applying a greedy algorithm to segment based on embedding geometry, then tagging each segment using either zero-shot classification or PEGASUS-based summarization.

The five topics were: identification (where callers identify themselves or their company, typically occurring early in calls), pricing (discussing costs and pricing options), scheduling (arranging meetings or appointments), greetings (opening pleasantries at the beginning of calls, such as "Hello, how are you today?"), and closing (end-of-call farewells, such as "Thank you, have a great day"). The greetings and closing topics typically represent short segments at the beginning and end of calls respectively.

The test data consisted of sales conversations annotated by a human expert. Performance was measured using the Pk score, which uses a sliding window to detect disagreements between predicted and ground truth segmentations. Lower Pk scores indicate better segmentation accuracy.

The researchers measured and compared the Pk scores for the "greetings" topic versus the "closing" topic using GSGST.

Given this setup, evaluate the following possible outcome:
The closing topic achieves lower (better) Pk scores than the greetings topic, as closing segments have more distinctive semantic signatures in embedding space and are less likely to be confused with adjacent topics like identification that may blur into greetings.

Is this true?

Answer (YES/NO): YES